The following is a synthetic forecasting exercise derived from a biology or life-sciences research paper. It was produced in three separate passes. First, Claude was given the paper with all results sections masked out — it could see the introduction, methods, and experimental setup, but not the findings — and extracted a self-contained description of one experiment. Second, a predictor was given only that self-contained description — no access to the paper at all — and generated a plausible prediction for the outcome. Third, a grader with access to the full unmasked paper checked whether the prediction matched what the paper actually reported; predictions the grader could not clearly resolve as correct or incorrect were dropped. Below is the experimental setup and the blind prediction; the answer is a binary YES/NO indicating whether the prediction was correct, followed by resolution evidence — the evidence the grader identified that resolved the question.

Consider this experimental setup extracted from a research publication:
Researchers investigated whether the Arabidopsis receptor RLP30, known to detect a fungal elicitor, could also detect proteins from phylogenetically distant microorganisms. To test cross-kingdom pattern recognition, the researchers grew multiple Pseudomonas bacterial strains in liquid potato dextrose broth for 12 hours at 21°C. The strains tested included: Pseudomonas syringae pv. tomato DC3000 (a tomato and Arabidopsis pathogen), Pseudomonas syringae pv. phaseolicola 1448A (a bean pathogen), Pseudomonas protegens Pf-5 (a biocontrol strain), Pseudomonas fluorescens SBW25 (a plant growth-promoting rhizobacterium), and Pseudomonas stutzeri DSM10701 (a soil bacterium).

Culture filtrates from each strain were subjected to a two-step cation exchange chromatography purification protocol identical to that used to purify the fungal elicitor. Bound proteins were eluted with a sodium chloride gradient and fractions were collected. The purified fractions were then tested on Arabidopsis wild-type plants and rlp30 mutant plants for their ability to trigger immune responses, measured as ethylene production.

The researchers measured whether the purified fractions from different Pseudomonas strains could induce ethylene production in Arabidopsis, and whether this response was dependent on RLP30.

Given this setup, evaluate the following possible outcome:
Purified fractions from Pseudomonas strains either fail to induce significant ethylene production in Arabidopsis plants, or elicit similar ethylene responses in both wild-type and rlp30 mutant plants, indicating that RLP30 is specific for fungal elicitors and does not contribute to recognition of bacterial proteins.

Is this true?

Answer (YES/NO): NO